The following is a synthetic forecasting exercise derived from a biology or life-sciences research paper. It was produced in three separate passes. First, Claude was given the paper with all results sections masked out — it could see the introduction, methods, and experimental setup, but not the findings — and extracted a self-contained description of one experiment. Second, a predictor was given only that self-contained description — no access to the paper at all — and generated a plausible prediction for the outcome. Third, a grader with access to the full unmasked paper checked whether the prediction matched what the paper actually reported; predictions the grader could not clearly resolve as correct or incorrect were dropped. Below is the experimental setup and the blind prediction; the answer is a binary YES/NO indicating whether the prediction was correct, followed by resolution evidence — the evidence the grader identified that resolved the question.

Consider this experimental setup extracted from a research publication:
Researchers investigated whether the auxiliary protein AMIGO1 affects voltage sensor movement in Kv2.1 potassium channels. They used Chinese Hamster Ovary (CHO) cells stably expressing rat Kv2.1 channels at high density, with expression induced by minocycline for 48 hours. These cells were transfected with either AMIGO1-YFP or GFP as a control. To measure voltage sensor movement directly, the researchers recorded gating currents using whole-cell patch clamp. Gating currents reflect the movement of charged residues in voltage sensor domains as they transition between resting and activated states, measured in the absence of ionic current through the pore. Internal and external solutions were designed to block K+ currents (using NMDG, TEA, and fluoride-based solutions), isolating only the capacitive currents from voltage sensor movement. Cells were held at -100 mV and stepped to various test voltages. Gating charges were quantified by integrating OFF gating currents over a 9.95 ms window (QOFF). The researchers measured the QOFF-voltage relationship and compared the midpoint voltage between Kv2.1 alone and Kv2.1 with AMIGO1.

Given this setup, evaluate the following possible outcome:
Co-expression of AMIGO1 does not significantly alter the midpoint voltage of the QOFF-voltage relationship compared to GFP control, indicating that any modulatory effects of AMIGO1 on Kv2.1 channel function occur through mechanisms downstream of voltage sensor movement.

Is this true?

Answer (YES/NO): NO